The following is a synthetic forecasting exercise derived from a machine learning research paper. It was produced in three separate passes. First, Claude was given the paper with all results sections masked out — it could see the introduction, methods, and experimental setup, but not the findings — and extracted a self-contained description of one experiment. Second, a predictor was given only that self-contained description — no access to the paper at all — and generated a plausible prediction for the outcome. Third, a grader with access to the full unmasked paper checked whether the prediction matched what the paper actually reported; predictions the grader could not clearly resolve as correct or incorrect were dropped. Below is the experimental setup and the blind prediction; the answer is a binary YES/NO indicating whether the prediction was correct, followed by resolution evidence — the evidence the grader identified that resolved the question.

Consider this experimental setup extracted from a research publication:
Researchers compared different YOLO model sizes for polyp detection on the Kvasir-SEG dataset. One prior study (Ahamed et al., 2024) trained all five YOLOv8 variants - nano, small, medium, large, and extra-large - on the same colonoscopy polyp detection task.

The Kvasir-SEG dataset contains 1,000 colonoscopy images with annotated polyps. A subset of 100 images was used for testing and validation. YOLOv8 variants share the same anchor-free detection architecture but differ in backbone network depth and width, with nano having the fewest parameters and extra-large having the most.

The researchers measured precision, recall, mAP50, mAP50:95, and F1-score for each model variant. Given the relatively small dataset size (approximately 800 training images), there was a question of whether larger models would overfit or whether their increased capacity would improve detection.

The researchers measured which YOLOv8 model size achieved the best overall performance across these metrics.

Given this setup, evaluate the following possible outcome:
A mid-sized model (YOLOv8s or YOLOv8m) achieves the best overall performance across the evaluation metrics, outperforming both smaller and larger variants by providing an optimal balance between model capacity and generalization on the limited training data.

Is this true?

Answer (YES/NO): YES